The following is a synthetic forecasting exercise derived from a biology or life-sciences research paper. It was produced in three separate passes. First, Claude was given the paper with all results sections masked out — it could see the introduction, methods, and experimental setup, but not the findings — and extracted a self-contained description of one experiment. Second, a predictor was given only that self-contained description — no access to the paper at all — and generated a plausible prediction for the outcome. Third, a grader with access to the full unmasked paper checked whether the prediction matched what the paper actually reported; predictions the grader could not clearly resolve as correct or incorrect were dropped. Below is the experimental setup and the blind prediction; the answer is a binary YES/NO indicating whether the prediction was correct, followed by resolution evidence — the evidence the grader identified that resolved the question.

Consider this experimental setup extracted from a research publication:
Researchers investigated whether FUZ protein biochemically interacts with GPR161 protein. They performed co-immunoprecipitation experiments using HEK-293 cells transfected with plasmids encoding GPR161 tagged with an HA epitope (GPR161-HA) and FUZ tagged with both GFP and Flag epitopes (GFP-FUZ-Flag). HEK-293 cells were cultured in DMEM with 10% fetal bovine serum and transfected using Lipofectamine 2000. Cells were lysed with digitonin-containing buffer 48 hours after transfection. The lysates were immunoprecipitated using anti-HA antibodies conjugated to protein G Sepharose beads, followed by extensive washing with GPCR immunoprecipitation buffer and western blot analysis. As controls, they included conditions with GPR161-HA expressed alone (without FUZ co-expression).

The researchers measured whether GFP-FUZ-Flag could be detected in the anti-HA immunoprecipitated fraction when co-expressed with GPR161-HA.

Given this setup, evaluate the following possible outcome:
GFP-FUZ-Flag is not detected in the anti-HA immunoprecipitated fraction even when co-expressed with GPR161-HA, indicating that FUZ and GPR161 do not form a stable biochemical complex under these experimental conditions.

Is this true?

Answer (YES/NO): NO